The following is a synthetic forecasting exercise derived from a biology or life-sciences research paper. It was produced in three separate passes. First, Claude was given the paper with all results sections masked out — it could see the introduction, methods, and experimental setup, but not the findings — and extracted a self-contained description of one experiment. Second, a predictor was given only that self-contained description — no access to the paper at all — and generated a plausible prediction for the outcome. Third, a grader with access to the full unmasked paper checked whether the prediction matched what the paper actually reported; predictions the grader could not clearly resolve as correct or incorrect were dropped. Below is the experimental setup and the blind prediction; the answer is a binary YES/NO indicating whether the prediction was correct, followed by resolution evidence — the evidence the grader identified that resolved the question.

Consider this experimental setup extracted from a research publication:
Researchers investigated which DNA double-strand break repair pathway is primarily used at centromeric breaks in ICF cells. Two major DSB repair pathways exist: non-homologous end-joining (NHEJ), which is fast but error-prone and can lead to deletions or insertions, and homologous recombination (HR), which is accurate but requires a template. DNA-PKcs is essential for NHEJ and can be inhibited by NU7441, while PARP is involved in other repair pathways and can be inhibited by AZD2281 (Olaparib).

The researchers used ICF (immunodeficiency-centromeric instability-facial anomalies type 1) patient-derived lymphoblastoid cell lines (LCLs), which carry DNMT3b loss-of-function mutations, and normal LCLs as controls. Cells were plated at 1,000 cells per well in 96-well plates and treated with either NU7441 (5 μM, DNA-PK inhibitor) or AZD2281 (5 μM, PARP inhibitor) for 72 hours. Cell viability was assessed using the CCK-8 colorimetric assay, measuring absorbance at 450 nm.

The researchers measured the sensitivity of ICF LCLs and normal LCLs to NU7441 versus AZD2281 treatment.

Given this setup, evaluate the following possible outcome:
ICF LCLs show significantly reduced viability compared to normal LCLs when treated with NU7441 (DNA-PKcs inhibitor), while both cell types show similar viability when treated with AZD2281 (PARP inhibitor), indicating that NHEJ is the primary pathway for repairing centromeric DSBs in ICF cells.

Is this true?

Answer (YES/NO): NO